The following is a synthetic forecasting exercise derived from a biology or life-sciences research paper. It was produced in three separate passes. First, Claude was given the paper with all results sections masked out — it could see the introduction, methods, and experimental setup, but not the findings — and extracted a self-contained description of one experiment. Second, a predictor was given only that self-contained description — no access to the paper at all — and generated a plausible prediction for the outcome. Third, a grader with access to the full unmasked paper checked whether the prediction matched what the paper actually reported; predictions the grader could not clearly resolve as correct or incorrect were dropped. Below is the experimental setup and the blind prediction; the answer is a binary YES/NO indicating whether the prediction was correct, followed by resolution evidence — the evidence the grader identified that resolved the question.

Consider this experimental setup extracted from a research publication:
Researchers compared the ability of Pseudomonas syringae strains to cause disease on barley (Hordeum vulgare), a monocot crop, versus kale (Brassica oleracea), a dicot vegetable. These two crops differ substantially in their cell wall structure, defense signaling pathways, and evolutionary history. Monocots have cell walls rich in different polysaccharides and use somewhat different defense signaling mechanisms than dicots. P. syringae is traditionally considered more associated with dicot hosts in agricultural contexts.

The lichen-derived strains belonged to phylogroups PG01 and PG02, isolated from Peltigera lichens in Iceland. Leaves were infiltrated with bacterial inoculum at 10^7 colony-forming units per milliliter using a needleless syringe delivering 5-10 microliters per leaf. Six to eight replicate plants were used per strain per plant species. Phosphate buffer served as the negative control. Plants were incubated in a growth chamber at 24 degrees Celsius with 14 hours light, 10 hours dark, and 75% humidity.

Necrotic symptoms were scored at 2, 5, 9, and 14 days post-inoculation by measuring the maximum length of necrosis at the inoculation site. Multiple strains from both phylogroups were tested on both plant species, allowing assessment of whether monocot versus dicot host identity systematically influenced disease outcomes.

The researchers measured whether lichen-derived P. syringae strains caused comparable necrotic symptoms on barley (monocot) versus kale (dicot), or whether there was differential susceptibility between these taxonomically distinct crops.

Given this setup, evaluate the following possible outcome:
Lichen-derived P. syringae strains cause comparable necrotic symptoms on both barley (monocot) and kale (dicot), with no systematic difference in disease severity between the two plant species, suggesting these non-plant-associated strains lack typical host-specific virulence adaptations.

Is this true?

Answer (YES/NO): NO